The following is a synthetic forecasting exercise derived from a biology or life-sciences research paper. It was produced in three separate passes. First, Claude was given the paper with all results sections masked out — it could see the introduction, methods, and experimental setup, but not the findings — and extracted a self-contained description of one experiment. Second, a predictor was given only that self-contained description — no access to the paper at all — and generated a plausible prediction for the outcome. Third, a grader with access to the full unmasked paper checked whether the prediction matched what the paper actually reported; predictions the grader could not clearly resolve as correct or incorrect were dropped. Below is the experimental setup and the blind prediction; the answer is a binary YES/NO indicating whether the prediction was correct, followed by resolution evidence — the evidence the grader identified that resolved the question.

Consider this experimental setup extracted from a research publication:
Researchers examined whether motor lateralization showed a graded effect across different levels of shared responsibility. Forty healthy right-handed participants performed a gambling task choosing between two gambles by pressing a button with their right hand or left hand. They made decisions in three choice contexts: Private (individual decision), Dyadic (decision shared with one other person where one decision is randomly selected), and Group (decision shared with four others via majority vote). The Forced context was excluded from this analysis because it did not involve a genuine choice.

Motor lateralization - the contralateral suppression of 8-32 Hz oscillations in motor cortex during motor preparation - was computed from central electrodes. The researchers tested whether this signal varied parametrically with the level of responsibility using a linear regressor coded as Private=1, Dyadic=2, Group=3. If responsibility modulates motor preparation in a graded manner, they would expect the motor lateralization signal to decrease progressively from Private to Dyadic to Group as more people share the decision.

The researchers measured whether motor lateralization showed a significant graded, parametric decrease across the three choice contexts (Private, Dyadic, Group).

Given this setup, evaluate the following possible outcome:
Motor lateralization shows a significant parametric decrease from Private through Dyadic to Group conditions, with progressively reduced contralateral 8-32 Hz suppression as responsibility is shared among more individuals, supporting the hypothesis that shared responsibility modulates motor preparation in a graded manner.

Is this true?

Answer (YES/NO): NO